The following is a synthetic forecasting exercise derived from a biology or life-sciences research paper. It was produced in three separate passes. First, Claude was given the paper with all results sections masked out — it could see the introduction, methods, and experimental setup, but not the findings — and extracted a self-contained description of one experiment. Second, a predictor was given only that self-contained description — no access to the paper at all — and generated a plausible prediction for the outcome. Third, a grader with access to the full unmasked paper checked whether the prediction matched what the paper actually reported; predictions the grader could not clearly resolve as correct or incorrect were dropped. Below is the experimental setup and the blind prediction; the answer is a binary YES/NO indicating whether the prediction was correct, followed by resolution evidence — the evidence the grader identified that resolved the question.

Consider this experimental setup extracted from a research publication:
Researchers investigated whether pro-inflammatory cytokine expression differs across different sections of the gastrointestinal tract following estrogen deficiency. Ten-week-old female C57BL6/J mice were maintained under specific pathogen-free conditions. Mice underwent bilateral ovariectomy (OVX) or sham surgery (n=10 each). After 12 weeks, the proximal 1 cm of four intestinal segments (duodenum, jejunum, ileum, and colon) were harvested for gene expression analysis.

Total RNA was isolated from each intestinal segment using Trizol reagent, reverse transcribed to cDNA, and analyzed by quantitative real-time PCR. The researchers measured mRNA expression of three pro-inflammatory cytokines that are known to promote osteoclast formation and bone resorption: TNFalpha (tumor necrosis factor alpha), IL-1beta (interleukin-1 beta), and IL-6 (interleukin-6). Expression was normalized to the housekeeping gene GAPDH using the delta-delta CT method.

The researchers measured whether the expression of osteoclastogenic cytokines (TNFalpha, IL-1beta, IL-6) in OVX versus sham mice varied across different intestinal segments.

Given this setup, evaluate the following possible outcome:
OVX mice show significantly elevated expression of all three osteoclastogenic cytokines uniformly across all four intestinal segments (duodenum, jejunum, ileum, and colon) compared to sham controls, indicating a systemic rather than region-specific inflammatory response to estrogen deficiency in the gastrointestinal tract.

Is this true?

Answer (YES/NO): NO